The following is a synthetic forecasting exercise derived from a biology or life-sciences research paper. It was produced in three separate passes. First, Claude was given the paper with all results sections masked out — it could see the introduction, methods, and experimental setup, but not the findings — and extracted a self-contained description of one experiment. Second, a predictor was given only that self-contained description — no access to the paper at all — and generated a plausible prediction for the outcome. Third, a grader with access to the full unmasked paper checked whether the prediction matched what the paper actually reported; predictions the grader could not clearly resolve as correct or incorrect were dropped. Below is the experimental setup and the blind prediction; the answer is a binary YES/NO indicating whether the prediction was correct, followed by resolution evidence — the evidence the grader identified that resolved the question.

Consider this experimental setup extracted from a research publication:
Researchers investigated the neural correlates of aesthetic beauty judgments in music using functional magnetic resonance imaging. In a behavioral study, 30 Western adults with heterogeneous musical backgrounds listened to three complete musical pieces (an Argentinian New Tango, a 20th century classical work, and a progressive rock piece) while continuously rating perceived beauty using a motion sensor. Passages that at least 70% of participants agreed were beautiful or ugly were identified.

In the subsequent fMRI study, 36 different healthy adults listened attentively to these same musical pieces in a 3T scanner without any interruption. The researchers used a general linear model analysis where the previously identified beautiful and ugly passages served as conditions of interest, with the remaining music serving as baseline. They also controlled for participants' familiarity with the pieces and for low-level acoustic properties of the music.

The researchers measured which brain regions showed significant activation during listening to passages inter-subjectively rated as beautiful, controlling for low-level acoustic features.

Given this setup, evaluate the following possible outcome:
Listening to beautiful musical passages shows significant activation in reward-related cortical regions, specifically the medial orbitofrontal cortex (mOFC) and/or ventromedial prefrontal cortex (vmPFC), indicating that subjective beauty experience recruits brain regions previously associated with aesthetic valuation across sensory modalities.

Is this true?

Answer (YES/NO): YES